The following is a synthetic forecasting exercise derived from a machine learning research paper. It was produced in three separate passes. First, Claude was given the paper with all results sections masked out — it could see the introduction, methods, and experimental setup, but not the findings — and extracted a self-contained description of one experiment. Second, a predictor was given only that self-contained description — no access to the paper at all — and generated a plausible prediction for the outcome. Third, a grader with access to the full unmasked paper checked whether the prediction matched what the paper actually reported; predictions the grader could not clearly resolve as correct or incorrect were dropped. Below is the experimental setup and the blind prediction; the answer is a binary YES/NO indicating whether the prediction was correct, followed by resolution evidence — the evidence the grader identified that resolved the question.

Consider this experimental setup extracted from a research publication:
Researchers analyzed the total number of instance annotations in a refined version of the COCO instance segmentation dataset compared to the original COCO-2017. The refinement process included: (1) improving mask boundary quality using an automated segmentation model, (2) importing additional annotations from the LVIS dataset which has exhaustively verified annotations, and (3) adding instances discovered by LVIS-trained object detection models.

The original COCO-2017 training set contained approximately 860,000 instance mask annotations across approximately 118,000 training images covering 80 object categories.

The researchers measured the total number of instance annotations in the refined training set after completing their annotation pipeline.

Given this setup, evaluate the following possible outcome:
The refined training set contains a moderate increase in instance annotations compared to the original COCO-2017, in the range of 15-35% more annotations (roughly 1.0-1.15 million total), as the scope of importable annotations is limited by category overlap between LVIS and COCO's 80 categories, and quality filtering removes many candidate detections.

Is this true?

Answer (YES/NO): YES